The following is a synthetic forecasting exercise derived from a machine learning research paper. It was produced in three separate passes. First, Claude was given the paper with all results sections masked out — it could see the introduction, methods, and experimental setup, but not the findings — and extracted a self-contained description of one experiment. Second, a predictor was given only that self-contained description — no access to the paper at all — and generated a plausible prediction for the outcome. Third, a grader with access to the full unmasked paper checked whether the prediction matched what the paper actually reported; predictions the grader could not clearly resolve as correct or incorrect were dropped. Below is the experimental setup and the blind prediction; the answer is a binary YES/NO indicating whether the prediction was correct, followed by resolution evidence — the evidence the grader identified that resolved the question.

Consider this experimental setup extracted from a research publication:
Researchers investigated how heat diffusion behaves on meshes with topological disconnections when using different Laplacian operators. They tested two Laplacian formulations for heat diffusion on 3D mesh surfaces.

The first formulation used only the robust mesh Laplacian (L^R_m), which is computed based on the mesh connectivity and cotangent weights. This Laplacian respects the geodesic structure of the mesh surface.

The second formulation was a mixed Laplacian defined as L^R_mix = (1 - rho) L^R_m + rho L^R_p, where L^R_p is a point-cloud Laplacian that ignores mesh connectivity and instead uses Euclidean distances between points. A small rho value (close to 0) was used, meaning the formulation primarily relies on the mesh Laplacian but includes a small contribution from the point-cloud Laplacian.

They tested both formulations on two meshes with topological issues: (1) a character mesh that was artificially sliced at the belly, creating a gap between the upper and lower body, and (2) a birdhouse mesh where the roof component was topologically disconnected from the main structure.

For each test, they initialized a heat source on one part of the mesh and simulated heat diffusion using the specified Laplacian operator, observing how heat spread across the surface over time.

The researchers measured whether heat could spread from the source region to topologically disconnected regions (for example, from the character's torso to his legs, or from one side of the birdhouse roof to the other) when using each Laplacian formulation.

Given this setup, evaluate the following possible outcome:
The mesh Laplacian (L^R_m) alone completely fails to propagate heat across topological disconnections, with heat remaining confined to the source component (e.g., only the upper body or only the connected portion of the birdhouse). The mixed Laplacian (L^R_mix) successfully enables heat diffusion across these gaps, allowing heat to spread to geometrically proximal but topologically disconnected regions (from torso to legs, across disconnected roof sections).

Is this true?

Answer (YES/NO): YES